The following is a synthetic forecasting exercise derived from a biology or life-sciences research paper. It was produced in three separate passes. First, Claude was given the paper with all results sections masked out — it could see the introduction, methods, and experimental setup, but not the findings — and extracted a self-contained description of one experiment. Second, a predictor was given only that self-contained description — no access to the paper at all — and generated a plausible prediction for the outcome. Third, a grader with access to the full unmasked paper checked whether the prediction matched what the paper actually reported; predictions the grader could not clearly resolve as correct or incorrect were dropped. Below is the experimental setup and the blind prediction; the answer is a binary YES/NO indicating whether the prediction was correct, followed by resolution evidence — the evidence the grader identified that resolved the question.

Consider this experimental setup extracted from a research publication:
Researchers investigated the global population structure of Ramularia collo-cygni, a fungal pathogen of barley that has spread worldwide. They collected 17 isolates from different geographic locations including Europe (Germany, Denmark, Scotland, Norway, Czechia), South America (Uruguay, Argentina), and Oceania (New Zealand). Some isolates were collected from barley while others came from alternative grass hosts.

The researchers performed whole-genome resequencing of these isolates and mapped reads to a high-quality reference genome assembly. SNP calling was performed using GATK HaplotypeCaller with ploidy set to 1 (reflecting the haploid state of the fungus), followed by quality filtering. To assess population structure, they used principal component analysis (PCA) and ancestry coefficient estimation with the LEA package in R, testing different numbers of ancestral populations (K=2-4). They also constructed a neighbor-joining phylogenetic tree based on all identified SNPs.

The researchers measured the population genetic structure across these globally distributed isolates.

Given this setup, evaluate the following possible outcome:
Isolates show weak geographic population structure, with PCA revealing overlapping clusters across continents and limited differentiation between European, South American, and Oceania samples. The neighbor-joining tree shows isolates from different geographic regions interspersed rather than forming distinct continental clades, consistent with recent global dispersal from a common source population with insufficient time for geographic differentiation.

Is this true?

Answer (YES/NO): YES